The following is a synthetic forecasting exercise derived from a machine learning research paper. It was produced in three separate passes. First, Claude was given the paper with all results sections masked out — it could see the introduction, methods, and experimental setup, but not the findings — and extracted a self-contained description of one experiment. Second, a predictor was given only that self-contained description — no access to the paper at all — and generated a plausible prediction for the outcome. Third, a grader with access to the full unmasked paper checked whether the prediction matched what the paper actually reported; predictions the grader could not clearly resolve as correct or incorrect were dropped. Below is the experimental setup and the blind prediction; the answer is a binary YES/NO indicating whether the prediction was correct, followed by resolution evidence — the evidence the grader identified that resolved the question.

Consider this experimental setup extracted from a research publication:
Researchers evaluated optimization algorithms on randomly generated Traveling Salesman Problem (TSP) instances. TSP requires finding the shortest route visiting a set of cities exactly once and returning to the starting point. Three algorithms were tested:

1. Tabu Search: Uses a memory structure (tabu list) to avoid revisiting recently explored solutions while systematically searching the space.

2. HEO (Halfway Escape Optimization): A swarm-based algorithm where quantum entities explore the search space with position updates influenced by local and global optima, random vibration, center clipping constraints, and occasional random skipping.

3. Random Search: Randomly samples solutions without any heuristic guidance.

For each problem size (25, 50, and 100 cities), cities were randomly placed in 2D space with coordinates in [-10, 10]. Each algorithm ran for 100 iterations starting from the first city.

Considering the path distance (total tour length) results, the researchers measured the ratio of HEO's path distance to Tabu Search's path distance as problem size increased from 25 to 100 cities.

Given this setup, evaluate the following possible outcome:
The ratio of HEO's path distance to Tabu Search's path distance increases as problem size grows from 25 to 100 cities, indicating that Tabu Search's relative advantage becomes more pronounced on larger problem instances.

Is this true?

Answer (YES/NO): YES